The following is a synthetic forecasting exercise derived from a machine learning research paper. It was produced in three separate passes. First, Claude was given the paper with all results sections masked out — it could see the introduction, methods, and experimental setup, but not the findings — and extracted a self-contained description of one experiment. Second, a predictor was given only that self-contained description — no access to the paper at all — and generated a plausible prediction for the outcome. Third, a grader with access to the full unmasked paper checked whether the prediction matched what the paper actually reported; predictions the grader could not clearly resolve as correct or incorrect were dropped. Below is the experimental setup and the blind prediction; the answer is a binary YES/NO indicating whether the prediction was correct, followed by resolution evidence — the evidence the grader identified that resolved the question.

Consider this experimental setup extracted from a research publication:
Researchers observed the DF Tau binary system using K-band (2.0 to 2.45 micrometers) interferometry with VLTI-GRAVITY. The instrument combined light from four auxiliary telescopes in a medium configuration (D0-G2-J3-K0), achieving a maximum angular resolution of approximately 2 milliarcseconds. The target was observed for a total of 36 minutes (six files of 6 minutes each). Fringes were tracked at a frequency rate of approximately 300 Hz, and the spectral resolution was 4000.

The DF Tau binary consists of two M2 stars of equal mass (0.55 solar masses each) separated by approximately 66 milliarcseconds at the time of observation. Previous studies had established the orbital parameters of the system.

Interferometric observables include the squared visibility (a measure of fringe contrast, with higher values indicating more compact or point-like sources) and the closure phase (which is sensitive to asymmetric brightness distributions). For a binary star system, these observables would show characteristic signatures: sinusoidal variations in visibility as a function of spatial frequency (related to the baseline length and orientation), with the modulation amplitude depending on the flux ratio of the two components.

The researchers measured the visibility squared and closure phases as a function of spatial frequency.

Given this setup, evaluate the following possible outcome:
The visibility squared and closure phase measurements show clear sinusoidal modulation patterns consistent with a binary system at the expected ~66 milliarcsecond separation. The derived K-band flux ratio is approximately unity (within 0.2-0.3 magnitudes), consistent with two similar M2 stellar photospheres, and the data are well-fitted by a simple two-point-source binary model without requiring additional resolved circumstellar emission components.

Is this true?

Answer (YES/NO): NO